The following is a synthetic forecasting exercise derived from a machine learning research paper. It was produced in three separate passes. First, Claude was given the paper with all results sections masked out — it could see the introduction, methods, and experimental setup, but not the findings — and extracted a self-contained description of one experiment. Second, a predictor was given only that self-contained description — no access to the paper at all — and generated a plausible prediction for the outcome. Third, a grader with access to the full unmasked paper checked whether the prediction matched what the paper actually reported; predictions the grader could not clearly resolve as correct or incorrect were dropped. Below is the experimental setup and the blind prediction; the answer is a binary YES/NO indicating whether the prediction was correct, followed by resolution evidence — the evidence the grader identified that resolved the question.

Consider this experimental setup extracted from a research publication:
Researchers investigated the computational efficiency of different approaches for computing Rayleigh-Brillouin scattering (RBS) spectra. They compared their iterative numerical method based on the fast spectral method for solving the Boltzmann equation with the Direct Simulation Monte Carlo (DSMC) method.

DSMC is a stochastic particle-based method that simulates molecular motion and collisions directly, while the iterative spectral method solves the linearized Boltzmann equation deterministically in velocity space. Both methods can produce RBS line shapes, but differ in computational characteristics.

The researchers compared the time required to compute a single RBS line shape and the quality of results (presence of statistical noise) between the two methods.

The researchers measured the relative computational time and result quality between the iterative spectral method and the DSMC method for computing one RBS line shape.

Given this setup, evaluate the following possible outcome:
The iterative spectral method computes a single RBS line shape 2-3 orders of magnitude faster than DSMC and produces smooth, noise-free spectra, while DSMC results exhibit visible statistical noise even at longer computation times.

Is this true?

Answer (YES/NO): YES